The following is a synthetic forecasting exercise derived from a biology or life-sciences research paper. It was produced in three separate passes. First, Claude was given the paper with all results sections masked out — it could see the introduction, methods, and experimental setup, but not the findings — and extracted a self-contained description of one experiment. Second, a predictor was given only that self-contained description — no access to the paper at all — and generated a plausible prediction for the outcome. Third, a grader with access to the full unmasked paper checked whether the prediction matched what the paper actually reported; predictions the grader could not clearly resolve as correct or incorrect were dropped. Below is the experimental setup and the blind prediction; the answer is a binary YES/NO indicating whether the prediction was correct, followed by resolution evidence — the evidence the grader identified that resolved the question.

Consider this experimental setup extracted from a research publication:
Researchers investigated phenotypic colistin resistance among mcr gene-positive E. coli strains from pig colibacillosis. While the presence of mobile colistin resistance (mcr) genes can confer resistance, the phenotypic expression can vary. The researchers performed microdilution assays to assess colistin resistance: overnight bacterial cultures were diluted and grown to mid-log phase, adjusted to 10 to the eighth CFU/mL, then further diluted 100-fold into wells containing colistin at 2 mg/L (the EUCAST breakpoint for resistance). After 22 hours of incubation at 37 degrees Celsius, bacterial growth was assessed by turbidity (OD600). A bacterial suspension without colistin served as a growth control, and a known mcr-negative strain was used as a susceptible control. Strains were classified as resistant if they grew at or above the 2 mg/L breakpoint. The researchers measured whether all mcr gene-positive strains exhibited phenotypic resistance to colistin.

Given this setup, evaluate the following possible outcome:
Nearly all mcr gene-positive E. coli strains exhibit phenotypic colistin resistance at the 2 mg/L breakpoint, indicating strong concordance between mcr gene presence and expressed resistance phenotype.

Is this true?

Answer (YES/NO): YES